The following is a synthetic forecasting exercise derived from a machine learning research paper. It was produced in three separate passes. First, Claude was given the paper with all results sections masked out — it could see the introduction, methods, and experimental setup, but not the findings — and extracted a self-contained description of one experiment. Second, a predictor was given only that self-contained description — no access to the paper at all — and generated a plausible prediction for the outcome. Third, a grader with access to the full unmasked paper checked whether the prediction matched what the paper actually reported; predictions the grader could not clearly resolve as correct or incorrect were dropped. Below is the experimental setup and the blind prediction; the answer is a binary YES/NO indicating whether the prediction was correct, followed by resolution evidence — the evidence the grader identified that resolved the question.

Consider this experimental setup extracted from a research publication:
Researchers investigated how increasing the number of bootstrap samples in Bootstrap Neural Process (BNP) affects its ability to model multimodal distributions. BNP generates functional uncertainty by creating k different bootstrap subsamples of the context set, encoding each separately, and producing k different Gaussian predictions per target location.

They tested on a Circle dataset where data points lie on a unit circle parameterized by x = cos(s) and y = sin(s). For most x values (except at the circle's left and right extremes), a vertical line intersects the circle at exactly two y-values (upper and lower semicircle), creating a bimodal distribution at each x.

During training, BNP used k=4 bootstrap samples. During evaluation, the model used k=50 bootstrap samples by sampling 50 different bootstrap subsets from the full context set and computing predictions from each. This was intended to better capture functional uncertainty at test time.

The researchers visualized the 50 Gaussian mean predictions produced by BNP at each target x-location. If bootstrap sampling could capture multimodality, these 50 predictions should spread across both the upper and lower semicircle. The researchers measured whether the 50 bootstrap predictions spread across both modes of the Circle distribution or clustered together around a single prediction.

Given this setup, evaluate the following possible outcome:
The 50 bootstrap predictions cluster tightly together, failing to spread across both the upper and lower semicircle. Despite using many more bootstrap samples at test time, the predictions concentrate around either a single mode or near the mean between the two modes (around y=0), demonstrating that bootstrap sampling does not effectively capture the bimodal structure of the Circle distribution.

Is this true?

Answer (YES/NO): NO